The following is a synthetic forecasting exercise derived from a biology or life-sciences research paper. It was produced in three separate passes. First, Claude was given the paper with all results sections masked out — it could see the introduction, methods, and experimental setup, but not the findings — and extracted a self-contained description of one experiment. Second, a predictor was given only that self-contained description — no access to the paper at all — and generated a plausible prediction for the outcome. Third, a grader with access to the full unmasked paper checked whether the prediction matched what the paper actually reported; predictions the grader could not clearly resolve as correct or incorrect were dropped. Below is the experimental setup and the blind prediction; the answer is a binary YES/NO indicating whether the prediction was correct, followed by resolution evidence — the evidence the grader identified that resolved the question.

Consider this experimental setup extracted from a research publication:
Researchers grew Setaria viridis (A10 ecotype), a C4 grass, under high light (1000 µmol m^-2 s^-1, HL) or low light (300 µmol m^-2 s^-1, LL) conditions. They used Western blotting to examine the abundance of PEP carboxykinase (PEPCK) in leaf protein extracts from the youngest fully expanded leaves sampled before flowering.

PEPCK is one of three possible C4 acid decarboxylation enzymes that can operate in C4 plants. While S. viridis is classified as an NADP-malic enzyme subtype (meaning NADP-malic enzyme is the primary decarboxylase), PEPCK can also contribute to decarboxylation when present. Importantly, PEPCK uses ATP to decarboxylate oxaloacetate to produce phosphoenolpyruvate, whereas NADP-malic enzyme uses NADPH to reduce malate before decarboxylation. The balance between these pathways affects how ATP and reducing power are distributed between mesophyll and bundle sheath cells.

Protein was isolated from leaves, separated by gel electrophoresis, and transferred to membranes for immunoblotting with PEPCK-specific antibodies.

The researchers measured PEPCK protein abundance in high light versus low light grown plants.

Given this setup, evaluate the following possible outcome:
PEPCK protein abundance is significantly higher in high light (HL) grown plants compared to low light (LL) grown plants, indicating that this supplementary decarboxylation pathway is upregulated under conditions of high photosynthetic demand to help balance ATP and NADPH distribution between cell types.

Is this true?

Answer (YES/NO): NO